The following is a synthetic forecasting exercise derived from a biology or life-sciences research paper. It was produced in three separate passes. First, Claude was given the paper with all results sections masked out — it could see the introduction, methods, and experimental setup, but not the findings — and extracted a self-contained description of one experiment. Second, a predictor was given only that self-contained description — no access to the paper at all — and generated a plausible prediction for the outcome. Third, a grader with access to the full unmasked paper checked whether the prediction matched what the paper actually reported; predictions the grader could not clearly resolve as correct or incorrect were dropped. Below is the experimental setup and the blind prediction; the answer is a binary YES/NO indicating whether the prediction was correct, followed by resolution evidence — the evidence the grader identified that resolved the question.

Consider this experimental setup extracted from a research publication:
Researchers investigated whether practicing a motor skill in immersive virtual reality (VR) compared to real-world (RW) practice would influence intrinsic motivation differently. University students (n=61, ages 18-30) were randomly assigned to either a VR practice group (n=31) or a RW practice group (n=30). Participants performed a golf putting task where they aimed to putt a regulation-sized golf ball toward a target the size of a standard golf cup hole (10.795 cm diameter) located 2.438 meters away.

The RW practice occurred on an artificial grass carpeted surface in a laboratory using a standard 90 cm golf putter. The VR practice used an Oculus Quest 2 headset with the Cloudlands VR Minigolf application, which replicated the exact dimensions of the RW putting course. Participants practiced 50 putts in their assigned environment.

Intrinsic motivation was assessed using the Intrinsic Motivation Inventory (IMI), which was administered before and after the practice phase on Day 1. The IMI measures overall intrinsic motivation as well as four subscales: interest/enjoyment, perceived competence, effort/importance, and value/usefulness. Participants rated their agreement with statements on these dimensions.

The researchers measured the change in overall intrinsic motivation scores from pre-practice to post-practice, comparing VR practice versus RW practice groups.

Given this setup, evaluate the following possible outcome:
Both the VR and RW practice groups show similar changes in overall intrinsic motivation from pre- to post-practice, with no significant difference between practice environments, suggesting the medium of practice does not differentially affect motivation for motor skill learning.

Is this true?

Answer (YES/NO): NO